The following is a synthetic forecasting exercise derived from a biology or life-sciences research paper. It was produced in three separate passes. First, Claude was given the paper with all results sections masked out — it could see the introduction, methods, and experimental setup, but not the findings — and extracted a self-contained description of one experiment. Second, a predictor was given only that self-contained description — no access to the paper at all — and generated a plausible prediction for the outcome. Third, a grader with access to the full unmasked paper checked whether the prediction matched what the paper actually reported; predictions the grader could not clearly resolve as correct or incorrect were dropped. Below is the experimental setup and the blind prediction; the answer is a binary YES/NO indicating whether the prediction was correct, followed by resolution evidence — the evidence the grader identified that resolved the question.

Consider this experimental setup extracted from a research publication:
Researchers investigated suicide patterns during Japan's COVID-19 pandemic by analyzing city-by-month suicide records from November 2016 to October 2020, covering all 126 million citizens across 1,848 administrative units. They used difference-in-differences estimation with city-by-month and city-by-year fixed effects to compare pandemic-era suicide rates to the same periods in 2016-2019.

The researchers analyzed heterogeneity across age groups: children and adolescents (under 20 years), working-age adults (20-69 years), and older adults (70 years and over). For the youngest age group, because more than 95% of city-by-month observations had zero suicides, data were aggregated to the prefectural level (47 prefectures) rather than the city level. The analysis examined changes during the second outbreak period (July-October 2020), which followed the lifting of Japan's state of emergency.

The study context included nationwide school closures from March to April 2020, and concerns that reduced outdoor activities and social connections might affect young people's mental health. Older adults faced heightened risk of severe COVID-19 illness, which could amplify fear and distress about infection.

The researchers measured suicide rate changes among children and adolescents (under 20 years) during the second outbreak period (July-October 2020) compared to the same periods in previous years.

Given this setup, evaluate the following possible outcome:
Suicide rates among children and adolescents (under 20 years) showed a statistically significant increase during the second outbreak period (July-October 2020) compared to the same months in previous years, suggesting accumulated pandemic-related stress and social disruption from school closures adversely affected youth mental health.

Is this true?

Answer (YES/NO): YES